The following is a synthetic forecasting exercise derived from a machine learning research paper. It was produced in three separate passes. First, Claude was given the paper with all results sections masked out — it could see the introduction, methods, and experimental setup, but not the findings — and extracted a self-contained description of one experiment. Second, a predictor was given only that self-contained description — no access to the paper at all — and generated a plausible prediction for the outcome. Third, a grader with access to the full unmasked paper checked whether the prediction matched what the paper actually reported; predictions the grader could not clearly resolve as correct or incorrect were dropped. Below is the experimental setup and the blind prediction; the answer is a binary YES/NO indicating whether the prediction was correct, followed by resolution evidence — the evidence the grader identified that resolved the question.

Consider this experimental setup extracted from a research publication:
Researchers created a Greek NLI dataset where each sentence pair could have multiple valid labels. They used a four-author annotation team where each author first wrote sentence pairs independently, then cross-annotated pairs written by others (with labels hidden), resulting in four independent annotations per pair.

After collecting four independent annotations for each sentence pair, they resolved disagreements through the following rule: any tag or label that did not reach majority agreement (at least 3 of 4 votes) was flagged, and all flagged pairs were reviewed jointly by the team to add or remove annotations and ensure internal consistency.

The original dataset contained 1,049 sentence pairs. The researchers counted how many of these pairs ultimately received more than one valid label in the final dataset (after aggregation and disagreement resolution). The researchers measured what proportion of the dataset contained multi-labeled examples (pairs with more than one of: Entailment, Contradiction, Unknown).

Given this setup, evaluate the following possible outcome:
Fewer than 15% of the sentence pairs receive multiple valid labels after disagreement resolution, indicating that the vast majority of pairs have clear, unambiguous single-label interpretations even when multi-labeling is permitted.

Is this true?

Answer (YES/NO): YES